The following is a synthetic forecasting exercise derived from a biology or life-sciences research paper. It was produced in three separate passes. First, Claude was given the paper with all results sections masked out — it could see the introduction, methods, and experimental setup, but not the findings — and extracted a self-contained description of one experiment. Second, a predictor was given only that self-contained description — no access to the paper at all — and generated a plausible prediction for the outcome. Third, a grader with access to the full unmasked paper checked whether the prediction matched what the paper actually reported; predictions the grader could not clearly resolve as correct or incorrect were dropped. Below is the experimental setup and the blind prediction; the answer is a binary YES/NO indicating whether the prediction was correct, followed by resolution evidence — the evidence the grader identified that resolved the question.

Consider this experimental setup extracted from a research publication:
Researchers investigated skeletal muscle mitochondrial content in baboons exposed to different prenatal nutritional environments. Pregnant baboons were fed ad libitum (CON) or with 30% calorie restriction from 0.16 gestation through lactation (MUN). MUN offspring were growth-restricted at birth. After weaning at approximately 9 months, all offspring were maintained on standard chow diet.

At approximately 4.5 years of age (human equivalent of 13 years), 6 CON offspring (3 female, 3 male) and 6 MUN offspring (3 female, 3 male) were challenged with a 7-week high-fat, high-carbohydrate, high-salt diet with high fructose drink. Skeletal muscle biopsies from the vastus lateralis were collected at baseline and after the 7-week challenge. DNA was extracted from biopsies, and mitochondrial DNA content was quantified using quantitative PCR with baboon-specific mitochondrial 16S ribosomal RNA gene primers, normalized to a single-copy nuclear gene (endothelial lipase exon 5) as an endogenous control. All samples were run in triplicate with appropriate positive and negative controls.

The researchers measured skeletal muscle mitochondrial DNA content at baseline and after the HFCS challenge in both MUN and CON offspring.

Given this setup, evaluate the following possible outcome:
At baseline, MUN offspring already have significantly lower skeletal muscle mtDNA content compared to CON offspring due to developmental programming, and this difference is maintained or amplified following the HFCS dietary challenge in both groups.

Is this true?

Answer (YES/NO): NO